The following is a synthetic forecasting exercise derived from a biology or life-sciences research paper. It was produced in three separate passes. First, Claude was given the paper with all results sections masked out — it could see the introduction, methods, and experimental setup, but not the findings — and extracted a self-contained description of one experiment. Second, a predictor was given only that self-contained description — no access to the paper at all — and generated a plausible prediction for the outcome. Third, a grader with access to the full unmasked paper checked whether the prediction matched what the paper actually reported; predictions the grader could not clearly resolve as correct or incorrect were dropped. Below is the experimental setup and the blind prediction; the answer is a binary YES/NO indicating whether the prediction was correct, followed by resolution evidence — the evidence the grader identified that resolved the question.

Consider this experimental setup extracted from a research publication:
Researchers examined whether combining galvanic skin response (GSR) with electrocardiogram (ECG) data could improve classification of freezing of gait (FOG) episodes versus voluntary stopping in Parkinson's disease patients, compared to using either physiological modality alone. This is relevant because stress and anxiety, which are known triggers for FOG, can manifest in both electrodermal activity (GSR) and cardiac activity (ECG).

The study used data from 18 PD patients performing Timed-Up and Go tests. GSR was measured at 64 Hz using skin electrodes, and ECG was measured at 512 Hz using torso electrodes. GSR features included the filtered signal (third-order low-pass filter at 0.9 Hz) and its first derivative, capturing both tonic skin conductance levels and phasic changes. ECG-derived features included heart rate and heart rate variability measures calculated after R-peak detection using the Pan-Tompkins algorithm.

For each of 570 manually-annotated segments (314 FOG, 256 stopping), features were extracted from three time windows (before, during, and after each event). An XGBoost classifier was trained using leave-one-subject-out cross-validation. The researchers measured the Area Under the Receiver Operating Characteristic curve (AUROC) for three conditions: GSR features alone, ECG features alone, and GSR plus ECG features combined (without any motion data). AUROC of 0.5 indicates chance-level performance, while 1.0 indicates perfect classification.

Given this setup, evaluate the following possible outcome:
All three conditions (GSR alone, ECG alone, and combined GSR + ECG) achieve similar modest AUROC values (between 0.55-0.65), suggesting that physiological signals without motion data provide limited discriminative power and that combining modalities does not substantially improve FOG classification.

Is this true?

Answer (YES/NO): NO